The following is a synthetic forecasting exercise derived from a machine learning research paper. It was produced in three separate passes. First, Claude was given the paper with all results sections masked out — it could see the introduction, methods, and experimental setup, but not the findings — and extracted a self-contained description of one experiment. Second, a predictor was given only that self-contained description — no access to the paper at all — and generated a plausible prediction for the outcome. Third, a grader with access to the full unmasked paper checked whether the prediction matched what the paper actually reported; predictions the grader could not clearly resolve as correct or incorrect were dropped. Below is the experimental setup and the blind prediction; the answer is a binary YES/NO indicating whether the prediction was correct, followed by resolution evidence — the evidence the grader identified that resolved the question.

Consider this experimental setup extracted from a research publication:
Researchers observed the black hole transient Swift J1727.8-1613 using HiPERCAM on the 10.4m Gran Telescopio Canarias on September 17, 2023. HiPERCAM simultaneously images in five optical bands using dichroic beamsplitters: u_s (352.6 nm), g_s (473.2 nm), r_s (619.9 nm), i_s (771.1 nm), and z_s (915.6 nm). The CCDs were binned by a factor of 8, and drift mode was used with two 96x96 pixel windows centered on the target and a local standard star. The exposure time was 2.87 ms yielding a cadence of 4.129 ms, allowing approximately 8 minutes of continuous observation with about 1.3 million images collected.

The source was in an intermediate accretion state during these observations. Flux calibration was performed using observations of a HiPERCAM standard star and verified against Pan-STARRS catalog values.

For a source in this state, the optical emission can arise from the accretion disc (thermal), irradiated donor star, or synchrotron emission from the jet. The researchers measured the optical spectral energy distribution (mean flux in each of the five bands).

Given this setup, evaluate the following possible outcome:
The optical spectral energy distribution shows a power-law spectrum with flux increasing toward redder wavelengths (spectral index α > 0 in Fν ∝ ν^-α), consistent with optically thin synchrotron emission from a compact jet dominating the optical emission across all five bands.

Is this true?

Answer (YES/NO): NO